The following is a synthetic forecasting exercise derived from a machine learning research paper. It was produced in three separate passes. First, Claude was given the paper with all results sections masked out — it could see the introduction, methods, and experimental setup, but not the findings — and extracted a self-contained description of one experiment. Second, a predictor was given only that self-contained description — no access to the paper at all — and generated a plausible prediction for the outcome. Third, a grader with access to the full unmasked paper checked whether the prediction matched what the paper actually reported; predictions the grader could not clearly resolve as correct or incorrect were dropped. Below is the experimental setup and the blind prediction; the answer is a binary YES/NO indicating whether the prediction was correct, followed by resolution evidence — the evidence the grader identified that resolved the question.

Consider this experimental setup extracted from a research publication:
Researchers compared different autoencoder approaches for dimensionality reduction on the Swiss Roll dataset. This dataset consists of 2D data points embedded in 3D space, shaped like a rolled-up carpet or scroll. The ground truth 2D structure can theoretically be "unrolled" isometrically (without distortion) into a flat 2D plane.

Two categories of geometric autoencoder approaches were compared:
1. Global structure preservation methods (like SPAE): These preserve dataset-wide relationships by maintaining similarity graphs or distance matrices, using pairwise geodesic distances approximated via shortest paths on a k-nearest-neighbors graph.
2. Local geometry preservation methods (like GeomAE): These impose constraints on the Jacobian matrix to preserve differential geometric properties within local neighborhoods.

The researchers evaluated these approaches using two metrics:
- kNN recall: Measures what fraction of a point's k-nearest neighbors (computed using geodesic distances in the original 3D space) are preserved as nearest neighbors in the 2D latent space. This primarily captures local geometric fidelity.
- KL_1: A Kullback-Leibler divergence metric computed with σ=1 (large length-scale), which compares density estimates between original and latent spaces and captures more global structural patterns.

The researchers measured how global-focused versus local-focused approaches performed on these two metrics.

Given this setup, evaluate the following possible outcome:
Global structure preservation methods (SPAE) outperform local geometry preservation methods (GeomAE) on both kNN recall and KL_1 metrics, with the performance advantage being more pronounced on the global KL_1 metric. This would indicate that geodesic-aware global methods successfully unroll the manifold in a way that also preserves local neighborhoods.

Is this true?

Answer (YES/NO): NO